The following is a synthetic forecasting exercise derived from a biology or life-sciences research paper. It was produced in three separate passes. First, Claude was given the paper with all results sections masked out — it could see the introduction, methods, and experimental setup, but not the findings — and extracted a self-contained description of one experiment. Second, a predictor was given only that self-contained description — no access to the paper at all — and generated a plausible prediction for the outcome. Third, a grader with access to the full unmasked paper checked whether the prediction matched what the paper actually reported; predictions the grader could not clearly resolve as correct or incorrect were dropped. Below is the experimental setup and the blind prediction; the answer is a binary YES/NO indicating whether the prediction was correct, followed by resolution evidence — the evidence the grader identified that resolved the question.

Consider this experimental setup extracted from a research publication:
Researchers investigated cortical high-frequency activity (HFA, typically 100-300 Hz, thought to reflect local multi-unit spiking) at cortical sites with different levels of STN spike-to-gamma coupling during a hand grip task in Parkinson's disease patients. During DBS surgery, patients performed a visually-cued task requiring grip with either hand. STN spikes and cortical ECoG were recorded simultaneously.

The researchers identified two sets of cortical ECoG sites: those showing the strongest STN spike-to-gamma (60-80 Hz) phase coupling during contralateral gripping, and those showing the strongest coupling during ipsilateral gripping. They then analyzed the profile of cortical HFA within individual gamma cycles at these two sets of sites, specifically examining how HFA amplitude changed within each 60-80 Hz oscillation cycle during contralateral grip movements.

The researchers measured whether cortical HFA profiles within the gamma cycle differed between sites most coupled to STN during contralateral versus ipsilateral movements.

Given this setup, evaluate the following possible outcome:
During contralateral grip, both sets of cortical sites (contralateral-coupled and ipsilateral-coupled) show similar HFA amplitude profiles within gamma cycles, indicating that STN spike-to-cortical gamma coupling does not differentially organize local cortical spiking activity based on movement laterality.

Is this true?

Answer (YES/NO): NO